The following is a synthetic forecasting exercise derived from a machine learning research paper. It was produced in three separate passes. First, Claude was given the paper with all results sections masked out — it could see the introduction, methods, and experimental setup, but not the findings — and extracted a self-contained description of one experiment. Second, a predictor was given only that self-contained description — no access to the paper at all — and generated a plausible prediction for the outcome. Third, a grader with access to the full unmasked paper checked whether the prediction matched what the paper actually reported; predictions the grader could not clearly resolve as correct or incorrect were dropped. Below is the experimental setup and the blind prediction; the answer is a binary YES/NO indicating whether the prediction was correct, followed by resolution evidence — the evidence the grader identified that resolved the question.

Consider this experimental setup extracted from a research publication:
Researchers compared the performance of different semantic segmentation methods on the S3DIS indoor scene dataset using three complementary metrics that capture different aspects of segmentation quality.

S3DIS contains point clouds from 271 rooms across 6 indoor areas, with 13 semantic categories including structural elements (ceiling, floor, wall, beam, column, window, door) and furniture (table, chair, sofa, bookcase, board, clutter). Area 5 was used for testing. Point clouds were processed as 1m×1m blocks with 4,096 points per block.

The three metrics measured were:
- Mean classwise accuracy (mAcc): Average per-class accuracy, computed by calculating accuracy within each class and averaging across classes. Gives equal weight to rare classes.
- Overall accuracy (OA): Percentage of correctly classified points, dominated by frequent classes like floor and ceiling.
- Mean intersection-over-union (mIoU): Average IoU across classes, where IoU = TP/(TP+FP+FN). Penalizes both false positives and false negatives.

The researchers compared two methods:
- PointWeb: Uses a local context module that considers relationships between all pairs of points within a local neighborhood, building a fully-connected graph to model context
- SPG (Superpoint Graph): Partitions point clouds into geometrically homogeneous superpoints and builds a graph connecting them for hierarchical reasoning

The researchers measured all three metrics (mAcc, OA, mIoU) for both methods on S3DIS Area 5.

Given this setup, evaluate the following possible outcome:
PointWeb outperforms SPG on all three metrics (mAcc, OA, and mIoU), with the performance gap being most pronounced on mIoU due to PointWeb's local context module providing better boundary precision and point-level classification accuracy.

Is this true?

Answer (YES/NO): YES